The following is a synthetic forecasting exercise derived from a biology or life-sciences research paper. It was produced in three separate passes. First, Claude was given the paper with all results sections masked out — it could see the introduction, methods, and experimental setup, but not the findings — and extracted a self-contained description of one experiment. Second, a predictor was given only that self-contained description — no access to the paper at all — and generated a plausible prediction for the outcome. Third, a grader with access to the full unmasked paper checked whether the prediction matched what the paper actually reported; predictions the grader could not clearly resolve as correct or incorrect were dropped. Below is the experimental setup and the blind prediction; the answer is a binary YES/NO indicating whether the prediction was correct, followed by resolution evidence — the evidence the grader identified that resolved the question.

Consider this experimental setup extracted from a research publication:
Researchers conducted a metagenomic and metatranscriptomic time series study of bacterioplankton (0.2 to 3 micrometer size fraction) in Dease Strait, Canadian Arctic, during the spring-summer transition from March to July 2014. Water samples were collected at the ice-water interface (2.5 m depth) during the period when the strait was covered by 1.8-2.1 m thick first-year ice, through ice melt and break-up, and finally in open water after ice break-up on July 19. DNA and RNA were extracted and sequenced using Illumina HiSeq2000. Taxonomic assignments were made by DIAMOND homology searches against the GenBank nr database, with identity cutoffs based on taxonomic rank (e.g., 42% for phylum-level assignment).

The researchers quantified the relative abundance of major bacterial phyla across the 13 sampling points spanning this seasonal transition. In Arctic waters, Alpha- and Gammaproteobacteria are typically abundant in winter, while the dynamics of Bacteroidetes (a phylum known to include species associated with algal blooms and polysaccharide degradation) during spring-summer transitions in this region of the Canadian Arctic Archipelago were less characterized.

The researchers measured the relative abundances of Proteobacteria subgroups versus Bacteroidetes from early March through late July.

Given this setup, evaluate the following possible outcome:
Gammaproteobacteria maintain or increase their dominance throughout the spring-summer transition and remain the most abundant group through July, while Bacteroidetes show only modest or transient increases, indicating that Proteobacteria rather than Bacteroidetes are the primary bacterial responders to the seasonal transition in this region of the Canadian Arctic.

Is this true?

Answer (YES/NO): NO